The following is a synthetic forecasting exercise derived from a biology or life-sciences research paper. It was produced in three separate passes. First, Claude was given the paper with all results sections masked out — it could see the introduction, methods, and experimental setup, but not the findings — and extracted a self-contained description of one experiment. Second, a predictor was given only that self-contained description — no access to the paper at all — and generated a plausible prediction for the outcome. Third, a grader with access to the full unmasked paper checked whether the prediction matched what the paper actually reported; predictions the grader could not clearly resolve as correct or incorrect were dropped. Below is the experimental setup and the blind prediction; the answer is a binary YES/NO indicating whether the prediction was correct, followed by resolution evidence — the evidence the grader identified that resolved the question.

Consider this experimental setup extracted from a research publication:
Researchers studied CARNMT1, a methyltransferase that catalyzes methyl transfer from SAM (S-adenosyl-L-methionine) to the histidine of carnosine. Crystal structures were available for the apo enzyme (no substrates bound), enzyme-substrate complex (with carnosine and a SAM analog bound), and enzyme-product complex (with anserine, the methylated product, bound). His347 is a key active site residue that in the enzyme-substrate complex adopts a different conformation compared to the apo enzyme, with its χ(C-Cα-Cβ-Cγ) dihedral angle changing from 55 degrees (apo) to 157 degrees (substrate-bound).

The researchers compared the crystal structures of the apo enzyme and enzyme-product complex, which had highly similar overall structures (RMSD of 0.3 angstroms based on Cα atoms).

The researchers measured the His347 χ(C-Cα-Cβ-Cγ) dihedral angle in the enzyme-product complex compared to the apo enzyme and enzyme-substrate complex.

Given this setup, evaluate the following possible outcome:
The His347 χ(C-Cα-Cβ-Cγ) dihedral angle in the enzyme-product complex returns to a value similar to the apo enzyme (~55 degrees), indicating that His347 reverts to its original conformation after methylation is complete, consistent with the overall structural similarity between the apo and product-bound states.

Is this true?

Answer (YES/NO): YES